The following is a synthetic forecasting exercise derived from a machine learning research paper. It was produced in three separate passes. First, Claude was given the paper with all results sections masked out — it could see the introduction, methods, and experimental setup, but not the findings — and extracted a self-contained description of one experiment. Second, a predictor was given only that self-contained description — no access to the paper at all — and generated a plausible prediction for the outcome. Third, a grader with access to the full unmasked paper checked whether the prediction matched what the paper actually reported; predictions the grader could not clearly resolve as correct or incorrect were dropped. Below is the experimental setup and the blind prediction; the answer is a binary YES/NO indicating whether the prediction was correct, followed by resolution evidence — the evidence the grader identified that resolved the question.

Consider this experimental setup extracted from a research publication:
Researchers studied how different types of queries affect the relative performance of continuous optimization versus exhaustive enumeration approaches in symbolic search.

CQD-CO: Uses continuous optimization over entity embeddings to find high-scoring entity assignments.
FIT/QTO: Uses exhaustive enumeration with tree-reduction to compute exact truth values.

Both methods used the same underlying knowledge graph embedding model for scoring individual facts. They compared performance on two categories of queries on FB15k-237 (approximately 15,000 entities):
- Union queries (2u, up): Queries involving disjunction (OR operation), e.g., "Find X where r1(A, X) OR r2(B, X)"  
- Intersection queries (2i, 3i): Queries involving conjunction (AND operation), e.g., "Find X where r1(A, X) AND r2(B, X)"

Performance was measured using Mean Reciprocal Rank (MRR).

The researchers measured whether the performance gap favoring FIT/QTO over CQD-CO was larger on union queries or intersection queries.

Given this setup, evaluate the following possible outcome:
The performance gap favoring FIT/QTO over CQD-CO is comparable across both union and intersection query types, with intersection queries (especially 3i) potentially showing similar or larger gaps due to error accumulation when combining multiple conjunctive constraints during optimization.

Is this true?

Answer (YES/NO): NO